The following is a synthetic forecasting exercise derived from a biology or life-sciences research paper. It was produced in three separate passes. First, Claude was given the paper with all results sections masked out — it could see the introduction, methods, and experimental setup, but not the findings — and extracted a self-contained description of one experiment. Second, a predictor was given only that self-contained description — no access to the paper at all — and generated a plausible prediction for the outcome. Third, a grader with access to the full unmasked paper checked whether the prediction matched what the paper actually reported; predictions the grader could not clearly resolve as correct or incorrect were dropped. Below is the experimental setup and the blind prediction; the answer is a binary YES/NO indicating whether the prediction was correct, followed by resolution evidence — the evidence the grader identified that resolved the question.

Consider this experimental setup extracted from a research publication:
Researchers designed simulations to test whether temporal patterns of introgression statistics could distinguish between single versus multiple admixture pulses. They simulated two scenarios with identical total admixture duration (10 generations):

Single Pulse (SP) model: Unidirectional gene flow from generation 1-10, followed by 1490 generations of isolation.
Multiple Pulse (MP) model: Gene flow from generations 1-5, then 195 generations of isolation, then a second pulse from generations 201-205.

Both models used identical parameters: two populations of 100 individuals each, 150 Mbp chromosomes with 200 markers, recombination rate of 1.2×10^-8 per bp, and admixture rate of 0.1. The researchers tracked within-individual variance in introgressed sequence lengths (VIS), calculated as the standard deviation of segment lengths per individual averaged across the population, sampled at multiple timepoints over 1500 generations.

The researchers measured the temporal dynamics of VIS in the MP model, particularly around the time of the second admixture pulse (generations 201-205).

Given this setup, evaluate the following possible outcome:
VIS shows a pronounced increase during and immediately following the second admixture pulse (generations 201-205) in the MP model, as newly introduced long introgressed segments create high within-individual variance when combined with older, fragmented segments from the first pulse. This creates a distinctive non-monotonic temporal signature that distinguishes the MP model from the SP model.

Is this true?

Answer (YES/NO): YES